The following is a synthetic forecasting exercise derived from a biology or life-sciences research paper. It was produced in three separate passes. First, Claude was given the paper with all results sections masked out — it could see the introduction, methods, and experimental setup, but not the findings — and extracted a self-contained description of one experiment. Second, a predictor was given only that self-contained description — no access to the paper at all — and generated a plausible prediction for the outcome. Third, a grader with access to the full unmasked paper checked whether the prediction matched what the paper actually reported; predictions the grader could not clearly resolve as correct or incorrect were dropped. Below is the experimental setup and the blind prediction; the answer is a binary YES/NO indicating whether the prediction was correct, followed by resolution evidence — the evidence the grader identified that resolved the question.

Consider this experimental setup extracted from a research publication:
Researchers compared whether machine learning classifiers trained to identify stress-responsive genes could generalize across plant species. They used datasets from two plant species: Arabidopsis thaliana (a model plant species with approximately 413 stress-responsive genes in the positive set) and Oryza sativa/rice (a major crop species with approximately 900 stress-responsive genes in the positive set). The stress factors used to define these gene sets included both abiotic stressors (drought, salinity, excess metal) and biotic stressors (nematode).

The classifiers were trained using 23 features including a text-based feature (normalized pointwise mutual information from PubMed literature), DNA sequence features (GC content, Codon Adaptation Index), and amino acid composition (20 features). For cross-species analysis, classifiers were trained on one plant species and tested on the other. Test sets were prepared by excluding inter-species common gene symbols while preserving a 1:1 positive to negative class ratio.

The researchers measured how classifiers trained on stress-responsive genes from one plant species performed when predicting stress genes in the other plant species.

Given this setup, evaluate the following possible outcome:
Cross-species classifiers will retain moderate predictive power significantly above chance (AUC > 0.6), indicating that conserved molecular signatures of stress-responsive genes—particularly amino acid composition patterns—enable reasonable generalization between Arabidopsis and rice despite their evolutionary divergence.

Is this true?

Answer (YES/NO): NO